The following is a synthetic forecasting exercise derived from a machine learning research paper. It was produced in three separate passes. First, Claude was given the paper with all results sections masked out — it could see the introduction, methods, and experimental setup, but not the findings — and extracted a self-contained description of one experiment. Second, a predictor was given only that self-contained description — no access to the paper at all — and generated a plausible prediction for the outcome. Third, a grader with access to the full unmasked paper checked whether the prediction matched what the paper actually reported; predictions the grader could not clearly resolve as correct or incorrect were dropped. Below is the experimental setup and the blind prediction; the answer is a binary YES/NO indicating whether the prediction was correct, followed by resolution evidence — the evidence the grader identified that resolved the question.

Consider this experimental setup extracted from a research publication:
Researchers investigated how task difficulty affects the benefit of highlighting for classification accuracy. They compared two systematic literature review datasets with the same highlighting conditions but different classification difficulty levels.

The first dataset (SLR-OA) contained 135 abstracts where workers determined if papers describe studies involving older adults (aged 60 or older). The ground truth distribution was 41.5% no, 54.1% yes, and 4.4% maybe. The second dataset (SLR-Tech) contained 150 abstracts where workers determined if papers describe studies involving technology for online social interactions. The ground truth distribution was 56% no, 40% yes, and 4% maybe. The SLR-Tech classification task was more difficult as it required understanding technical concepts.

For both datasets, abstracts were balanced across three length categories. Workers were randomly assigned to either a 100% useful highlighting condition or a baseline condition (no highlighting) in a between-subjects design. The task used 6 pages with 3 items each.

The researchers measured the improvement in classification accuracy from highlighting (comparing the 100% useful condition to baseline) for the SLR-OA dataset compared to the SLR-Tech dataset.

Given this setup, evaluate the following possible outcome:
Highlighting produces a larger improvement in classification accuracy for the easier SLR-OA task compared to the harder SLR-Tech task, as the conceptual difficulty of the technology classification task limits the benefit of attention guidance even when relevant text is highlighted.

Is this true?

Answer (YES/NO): NO